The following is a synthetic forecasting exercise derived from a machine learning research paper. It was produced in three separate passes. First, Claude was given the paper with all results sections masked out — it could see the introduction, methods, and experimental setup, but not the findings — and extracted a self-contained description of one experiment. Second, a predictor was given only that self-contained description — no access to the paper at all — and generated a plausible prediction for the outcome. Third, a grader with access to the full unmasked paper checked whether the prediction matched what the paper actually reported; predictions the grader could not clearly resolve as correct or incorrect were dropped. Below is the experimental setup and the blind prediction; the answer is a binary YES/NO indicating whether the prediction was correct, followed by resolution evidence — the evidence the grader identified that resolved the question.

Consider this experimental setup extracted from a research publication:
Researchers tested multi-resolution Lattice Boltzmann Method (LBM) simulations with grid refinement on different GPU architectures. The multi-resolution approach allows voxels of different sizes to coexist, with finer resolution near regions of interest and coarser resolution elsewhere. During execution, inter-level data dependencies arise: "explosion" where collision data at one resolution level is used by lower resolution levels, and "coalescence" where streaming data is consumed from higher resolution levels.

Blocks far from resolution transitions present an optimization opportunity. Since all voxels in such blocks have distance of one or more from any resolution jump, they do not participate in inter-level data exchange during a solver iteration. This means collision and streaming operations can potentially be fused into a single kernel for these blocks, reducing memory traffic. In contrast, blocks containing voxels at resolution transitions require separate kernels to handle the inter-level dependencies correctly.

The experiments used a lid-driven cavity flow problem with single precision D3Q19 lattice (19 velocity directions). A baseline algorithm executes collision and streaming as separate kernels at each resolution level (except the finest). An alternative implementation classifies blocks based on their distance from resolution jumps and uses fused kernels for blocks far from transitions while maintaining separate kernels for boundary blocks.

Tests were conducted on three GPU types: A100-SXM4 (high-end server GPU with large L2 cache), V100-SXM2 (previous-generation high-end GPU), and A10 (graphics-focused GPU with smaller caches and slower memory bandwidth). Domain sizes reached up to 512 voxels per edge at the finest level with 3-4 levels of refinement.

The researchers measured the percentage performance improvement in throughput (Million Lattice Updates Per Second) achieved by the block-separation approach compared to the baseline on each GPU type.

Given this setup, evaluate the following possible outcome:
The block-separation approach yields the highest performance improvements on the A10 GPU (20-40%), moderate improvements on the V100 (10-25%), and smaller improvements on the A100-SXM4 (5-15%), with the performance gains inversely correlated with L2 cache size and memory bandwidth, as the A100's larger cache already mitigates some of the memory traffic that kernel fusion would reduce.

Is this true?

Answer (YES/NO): NO